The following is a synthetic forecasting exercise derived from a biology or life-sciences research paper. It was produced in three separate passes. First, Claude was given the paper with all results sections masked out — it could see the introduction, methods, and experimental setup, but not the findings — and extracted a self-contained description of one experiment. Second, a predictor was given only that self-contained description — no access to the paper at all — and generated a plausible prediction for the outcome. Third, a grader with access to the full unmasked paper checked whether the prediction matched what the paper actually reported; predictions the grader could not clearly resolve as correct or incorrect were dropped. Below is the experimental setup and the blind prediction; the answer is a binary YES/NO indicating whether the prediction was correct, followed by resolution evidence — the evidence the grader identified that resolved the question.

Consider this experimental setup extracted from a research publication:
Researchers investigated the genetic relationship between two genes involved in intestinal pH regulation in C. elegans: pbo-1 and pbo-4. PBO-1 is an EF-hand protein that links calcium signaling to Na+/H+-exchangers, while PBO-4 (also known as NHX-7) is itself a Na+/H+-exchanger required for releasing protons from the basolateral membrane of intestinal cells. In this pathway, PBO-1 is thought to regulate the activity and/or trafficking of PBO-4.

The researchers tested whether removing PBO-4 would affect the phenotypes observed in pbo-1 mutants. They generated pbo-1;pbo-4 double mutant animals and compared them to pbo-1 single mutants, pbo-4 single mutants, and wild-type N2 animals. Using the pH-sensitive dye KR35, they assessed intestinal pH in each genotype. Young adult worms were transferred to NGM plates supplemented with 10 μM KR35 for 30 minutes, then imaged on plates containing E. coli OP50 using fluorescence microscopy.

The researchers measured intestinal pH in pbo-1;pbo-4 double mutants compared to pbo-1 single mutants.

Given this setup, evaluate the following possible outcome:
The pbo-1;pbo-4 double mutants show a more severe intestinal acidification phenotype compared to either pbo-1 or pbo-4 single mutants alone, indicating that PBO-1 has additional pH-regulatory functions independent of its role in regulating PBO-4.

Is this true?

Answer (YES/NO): NO